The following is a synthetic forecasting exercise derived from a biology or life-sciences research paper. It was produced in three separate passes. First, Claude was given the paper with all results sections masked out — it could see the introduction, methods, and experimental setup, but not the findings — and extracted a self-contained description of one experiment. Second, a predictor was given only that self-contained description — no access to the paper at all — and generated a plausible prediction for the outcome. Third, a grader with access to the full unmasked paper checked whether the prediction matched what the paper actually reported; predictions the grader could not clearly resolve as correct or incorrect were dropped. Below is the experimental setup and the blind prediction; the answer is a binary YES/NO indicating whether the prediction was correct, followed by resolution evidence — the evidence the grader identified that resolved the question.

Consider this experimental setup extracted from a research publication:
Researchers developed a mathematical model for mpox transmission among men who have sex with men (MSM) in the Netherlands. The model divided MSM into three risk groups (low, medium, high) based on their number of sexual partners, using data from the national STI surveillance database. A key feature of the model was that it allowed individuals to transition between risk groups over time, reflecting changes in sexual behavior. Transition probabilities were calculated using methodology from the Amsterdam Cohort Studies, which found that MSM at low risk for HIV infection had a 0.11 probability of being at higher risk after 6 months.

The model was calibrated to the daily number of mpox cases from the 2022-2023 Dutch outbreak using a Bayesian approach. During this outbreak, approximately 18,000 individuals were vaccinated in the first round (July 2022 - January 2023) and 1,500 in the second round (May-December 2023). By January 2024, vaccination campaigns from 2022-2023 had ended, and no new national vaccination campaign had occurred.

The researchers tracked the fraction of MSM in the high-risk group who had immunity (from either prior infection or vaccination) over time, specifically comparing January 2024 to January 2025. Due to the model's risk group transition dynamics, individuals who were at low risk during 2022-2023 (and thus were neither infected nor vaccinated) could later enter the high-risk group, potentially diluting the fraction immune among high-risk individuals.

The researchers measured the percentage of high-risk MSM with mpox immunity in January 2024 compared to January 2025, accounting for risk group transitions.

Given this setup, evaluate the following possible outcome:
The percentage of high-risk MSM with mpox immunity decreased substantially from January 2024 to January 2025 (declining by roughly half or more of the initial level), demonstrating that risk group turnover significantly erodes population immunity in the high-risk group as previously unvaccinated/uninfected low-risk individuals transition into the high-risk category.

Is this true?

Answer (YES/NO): NO